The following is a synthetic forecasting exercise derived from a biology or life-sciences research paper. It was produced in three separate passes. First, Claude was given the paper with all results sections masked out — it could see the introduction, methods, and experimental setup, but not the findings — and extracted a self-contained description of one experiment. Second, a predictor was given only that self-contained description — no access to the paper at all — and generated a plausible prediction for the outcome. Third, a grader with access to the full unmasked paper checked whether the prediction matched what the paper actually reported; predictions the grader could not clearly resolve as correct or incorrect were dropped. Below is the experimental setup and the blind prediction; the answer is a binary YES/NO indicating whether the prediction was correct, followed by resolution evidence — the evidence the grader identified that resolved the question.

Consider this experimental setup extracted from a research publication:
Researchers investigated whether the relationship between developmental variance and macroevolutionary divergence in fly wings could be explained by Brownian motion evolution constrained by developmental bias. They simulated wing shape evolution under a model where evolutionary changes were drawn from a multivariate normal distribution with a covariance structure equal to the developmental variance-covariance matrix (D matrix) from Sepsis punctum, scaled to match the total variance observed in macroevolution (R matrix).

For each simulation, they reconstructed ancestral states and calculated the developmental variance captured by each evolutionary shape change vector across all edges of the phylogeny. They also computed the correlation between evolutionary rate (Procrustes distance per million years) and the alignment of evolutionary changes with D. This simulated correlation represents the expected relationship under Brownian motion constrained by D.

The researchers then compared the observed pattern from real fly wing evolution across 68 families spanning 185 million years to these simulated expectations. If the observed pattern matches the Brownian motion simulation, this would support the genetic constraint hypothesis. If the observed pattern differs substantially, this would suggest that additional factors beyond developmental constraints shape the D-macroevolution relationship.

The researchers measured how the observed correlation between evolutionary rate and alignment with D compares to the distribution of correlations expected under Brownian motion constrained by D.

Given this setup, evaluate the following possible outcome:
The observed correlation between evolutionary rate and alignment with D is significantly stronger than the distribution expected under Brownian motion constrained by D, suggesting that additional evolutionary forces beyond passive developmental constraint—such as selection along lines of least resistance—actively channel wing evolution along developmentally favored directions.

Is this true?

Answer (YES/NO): NO